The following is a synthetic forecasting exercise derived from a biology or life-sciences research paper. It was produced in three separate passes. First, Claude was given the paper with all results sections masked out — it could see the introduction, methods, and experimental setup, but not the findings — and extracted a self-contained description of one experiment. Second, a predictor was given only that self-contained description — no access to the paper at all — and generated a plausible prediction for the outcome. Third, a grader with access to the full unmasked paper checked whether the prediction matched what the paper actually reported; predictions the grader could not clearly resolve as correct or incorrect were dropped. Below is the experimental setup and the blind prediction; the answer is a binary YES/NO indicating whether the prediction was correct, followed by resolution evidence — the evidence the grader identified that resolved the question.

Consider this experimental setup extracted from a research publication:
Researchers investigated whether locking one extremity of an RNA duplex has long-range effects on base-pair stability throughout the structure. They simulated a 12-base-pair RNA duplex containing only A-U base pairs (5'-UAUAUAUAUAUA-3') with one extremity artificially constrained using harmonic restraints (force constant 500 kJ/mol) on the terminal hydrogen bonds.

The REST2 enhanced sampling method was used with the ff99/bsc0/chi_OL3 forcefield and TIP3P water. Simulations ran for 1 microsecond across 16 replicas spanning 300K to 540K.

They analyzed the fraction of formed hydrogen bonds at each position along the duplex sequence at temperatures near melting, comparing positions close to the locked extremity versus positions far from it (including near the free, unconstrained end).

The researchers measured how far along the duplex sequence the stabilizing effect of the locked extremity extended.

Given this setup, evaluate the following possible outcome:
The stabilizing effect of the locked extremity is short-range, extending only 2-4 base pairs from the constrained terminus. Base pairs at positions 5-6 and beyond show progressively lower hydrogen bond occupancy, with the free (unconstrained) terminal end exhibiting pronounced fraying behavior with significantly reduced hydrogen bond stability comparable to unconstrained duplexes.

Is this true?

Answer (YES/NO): NO